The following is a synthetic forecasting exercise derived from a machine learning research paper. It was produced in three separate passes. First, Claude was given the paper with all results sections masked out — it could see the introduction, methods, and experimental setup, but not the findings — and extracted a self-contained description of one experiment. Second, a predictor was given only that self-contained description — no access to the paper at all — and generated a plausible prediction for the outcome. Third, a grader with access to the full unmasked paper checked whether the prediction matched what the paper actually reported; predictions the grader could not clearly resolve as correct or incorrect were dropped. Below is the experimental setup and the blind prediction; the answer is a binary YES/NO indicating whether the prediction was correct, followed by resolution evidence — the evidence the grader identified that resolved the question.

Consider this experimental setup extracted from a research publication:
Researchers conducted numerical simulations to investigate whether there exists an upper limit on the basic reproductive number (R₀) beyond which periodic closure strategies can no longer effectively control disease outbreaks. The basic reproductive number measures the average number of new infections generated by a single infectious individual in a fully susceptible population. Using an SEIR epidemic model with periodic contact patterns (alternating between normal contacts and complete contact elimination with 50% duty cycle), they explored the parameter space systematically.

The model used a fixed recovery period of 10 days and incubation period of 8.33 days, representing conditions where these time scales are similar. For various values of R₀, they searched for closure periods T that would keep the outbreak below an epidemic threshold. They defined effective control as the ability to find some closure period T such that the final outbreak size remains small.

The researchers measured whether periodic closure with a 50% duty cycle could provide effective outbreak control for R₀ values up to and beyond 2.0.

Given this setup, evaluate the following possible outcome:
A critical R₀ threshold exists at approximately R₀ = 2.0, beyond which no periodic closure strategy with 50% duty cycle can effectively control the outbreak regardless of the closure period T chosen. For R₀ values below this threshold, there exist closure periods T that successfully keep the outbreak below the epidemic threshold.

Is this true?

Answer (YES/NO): NO